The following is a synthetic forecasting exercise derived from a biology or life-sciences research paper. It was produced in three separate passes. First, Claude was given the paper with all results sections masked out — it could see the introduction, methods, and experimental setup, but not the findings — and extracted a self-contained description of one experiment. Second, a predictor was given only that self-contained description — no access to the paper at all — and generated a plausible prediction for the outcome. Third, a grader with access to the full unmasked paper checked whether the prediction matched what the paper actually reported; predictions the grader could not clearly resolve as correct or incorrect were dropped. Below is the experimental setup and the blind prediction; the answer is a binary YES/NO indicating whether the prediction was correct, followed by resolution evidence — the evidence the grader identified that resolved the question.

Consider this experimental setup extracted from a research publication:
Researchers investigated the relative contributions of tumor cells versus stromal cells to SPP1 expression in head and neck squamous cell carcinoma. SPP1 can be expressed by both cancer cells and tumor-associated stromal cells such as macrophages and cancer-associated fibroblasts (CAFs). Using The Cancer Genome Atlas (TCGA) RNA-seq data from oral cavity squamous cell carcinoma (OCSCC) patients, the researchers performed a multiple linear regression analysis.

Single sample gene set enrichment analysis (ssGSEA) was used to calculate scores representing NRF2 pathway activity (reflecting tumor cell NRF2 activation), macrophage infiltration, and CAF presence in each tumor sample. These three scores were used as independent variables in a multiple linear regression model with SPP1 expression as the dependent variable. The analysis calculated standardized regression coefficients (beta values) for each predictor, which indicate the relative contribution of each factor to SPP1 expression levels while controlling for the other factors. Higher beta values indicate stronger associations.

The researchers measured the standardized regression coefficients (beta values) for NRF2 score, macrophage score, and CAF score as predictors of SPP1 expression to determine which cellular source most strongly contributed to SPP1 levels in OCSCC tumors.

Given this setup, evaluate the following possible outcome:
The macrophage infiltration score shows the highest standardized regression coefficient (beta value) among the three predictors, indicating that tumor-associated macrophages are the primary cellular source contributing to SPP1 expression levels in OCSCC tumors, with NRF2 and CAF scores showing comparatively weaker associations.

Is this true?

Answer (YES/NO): NO